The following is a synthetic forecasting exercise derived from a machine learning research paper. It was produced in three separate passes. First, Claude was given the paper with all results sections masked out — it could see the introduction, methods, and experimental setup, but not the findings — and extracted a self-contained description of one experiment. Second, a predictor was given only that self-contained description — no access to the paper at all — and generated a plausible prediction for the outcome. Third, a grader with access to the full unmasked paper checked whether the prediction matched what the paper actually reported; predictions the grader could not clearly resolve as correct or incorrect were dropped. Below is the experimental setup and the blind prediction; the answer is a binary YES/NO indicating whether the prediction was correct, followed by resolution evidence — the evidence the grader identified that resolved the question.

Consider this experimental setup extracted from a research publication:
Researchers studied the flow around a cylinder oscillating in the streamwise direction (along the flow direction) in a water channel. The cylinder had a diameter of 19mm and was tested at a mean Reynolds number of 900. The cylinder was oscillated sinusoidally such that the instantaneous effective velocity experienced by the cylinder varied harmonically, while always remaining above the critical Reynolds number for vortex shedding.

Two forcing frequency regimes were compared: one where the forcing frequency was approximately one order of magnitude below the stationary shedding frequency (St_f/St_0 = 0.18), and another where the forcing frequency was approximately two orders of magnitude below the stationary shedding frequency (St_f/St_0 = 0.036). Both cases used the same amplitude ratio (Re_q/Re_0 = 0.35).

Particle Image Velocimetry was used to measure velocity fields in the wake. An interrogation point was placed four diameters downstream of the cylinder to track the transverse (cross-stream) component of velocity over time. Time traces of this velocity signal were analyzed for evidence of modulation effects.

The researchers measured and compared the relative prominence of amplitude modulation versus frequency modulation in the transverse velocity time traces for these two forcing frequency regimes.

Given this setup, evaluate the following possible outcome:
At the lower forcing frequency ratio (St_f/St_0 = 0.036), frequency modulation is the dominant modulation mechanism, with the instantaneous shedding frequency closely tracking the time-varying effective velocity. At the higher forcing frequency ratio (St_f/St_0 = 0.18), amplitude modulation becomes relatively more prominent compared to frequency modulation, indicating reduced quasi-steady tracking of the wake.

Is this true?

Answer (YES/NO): YES